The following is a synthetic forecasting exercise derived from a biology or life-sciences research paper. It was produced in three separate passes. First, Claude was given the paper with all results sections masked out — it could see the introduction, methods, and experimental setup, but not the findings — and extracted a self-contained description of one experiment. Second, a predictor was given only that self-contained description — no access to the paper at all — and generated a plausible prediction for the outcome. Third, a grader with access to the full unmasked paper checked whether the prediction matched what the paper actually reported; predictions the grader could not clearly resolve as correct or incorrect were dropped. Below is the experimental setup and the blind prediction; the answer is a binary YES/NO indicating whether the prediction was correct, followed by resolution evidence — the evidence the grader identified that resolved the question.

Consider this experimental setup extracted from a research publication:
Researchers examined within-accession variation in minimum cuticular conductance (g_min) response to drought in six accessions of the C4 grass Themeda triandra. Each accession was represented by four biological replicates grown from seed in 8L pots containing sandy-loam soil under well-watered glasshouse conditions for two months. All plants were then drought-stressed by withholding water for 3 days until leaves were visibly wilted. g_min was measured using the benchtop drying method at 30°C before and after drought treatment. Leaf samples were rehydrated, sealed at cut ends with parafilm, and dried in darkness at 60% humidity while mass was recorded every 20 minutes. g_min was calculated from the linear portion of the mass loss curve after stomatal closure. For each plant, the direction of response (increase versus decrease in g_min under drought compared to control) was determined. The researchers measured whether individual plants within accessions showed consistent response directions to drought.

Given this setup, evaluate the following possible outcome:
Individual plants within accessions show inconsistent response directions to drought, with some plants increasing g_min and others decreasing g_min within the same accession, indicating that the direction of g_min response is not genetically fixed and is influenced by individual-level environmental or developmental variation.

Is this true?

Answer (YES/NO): NO